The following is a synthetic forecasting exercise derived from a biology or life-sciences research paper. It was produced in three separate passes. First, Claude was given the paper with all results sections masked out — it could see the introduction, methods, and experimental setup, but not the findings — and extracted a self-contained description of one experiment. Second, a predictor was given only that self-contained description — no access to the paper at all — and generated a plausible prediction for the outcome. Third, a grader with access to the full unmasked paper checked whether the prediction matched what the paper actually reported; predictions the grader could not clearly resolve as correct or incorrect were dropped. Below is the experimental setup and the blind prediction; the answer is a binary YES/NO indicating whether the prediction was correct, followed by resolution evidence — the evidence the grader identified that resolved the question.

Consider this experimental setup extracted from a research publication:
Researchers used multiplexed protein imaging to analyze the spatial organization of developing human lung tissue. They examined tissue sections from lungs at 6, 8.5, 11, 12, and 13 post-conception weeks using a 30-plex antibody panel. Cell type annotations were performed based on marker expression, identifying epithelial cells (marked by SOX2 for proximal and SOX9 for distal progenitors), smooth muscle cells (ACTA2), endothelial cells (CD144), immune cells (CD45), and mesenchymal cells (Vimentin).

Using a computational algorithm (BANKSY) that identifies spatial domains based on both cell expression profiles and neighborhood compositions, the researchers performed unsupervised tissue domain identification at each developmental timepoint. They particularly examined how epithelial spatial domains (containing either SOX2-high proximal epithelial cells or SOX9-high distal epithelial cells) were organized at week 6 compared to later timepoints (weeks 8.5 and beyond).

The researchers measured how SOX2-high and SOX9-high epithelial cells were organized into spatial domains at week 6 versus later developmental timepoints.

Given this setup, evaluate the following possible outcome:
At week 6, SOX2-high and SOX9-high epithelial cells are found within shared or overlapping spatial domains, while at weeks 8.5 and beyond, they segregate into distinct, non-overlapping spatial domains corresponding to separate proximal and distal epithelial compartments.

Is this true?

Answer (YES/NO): YES